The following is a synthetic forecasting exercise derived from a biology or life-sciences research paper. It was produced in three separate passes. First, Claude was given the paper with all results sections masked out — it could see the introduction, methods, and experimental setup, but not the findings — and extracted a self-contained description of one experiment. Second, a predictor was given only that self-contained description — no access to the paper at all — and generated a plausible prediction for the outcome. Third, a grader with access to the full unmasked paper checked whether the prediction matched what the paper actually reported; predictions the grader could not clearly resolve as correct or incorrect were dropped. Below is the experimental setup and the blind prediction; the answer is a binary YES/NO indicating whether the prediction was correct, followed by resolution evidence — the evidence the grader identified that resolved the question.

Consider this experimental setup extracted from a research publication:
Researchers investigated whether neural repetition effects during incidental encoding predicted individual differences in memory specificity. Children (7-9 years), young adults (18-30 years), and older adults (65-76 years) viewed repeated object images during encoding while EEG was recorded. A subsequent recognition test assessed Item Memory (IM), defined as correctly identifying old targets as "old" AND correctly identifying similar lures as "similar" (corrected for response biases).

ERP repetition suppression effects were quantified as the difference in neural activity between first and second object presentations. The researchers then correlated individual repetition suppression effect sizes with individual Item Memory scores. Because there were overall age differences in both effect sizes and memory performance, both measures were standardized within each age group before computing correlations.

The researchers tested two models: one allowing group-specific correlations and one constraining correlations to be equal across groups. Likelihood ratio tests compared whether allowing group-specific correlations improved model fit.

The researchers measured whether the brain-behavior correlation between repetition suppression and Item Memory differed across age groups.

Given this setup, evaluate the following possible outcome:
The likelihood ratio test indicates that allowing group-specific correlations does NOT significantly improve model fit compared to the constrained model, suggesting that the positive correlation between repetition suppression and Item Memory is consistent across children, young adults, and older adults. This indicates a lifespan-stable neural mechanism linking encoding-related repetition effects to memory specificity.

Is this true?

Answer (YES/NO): YES